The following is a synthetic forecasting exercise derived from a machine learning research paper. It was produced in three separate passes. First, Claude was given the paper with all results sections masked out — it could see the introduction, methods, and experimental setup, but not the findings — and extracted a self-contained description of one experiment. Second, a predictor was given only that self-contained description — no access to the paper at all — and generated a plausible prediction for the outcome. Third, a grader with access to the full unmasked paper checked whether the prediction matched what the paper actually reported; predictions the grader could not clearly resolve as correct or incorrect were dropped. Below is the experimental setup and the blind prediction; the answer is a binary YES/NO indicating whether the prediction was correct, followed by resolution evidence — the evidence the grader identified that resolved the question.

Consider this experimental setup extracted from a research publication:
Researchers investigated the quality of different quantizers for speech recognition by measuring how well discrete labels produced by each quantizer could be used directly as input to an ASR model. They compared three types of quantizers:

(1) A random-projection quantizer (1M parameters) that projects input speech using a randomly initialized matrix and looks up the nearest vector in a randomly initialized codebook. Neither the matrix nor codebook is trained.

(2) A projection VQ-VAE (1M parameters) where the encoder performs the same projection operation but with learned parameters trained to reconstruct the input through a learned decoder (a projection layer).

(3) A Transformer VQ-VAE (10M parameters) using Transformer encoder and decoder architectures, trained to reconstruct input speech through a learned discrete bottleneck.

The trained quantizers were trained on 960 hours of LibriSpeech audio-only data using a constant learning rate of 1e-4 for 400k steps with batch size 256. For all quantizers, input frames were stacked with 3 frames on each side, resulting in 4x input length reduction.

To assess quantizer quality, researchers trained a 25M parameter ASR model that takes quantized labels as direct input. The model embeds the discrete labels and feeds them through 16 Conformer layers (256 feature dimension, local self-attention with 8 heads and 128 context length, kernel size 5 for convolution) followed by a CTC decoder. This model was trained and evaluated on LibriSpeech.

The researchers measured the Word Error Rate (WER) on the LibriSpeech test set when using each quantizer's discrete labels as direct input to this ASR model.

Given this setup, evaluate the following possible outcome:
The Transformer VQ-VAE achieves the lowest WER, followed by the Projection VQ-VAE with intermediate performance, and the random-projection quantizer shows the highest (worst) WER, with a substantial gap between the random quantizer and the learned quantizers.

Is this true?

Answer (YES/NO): NO